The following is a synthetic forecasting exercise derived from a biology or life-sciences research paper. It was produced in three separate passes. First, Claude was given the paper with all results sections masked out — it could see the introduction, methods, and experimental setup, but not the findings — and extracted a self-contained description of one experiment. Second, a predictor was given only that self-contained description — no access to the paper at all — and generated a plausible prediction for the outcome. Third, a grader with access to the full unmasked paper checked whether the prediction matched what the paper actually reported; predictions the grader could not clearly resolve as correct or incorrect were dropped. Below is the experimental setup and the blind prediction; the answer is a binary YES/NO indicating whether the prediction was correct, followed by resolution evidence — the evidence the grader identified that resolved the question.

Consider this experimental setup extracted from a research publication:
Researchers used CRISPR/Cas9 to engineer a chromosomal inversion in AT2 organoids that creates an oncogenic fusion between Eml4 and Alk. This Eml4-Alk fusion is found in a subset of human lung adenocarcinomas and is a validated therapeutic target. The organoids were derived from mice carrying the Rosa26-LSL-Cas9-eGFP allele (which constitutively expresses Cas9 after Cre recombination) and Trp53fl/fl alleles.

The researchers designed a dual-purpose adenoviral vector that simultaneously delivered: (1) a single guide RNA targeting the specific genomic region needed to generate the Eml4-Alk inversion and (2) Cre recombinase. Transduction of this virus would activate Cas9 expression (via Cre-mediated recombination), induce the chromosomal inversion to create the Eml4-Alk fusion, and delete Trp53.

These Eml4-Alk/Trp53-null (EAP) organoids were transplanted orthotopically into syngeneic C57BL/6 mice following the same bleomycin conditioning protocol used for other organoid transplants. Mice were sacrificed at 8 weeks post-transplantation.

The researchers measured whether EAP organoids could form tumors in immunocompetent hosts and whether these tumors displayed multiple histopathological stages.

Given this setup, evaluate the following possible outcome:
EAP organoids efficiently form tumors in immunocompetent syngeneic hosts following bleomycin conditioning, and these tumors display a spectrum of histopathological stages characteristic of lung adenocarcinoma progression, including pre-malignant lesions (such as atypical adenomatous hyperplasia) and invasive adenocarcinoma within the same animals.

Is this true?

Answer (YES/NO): YES